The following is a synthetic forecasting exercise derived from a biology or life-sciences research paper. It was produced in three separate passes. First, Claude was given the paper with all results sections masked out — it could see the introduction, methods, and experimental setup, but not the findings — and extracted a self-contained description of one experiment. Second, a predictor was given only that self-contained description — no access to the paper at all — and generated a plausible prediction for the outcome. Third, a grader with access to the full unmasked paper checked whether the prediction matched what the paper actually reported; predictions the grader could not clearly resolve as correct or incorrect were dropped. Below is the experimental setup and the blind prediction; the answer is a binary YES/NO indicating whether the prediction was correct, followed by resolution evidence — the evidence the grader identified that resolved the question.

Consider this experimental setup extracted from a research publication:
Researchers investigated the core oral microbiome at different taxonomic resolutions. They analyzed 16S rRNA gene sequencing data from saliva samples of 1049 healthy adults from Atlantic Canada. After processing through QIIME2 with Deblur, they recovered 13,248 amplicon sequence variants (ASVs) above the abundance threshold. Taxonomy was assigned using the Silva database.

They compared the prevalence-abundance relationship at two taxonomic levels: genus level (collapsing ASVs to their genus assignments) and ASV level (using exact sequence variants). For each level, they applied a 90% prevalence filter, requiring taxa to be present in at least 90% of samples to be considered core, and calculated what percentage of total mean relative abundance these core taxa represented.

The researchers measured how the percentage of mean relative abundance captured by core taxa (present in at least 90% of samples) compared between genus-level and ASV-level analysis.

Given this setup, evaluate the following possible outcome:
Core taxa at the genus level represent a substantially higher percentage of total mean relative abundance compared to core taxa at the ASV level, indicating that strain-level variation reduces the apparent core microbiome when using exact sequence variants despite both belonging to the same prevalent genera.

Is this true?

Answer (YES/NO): YES